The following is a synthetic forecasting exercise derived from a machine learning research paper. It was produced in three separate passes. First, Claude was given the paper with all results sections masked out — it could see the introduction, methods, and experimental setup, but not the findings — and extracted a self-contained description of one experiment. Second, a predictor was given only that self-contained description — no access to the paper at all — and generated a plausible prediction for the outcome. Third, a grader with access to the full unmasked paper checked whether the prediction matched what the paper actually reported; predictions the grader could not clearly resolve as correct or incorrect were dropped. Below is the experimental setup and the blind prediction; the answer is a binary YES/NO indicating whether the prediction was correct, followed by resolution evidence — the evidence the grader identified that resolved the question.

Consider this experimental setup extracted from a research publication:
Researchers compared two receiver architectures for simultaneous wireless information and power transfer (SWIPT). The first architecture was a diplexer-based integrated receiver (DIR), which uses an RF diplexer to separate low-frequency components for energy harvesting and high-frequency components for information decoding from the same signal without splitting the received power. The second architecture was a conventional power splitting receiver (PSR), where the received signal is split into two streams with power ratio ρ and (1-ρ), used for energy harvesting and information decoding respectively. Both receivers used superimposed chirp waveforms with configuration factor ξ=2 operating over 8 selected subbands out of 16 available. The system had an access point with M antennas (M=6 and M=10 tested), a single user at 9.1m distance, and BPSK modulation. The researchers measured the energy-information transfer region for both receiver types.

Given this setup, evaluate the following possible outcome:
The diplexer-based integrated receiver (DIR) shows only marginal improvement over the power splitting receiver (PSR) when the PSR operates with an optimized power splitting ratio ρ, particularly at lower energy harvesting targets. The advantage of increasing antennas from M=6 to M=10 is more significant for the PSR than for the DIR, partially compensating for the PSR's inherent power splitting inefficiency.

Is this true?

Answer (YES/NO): NO